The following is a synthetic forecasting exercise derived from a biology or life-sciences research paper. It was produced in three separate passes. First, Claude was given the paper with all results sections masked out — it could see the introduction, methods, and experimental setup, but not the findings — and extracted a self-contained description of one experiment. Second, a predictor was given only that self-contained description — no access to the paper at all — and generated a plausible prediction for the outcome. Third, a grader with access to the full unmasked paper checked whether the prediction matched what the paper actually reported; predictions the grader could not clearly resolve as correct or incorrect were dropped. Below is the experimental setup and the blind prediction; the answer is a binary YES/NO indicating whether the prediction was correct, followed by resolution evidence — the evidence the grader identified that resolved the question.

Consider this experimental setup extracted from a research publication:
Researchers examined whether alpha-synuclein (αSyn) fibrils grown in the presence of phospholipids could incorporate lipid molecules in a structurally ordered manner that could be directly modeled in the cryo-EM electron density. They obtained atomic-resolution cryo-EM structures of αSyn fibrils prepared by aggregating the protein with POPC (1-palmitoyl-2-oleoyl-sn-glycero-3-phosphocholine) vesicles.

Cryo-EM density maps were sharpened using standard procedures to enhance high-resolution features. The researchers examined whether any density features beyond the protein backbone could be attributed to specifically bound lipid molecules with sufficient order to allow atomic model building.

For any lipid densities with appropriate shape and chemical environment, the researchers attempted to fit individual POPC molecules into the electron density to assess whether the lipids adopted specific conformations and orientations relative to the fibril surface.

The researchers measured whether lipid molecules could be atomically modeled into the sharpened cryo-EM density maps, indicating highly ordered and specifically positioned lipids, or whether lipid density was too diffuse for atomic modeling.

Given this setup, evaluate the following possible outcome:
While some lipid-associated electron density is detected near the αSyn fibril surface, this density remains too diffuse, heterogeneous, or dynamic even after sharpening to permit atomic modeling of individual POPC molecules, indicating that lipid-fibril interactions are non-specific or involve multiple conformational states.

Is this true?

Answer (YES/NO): NO